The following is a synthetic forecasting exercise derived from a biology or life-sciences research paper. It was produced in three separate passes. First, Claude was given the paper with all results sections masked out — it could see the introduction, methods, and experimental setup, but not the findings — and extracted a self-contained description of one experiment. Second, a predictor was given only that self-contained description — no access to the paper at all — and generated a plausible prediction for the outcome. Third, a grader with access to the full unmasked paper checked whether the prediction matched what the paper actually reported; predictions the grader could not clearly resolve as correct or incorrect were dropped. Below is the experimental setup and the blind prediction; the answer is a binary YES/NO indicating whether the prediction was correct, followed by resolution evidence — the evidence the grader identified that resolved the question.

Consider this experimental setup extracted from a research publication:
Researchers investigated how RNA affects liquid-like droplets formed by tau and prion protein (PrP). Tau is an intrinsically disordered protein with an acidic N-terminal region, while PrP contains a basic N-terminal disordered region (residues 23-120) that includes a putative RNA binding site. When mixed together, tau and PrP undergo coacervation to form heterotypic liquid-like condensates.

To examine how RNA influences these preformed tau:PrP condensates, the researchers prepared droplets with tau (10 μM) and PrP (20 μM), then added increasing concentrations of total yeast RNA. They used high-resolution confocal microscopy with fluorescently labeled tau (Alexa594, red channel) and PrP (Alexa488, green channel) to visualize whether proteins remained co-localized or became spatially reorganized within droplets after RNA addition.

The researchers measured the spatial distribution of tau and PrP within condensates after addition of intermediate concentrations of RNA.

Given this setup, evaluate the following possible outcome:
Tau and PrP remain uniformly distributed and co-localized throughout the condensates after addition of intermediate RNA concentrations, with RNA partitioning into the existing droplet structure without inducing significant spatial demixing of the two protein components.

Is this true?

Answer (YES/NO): NO